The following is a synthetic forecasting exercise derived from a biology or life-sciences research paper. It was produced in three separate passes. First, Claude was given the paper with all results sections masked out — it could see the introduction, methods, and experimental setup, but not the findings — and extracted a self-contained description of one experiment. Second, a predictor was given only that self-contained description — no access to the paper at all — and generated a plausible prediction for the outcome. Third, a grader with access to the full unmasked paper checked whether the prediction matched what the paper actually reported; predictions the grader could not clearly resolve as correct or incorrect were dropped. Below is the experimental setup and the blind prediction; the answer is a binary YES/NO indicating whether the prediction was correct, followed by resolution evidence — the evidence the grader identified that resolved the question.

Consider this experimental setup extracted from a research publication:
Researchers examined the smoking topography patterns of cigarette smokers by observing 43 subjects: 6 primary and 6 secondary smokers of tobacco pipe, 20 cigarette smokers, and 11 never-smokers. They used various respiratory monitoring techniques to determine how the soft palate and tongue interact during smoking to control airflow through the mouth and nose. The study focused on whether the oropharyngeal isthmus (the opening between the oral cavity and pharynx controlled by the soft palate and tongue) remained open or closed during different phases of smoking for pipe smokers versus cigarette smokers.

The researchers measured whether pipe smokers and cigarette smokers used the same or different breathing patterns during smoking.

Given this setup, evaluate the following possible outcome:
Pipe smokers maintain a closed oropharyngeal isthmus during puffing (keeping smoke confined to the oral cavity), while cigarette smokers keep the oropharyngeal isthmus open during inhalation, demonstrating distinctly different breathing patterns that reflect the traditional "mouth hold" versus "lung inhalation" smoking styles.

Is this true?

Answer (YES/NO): NO